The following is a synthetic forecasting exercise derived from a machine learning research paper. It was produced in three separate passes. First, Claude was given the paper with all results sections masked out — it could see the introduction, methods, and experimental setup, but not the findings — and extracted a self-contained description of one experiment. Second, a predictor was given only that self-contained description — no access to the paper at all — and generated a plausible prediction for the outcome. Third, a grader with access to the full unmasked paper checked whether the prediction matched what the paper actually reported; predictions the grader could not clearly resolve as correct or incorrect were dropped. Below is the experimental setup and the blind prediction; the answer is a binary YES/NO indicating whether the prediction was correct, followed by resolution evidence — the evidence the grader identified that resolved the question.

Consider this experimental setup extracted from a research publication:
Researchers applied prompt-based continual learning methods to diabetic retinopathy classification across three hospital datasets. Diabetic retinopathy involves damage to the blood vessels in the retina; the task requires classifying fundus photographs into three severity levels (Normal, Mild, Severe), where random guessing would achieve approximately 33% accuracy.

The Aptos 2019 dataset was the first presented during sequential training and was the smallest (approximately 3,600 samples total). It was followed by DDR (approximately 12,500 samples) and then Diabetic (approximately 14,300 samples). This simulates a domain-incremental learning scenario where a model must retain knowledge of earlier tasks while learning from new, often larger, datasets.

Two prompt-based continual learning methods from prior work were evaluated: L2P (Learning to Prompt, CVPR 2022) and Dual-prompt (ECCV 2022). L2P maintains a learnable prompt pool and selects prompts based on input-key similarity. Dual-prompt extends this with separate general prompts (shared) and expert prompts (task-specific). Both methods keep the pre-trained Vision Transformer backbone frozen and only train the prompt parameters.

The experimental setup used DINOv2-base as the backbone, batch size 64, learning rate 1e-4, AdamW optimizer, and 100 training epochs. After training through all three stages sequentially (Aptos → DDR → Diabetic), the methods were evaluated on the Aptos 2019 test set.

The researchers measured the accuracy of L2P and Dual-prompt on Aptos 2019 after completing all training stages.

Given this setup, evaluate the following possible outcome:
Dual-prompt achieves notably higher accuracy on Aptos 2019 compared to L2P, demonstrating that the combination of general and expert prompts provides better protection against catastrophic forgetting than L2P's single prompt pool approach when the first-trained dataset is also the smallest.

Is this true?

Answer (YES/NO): NO